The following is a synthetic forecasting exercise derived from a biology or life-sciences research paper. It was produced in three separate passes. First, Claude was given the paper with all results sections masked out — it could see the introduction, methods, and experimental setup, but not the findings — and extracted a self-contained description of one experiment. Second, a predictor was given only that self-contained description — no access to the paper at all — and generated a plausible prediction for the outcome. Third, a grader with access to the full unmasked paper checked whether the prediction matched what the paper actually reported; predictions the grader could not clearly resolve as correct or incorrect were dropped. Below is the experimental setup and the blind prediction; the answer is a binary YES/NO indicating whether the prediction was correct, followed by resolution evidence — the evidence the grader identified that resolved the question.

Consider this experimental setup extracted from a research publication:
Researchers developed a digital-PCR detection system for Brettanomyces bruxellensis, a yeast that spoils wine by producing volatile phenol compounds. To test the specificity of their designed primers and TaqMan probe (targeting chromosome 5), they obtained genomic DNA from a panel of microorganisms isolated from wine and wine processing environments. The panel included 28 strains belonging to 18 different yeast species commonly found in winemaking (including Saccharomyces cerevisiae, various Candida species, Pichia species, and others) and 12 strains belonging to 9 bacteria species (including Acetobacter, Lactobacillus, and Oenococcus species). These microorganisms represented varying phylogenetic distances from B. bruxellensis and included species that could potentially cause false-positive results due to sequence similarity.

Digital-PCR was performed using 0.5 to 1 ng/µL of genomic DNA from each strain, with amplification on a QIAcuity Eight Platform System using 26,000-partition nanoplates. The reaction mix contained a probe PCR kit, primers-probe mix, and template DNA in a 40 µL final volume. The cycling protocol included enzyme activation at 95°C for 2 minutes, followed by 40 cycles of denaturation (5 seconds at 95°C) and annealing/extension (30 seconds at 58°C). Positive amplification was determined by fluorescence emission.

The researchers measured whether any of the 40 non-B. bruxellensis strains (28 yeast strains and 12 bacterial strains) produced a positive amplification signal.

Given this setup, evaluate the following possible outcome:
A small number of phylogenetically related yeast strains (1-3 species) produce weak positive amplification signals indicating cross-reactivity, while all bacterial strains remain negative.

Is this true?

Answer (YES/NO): NO